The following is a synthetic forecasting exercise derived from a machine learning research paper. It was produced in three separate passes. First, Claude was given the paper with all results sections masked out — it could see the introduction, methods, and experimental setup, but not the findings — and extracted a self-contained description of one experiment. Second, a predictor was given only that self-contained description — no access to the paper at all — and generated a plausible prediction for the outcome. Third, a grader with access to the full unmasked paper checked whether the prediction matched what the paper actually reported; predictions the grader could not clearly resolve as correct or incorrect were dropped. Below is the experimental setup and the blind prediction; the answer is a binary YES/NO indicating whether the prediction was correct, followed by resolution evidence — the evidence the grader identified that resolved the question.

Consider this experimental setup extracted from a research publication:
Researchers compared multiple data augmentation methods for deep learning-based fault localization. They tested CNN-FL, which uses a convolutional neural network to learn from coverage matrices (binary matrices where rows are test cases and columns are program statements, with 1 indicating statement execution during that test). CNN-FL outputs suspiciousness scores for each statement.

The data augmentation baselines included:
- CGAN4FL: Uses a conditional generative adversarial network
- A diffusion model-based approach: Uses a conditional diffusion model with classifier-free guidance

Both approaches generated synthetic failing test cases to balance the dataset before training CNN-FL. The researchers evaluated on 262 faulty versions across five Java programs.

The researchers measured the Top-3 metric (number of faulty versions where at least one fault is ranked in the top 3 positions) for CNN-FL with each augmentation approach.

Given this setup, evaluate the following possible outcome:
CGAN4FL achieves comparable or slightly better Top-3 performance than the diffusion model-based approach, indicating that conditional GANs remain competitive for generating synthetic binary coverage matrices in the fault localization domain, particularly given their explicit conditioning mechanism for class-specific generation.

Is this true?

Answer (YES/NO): YES